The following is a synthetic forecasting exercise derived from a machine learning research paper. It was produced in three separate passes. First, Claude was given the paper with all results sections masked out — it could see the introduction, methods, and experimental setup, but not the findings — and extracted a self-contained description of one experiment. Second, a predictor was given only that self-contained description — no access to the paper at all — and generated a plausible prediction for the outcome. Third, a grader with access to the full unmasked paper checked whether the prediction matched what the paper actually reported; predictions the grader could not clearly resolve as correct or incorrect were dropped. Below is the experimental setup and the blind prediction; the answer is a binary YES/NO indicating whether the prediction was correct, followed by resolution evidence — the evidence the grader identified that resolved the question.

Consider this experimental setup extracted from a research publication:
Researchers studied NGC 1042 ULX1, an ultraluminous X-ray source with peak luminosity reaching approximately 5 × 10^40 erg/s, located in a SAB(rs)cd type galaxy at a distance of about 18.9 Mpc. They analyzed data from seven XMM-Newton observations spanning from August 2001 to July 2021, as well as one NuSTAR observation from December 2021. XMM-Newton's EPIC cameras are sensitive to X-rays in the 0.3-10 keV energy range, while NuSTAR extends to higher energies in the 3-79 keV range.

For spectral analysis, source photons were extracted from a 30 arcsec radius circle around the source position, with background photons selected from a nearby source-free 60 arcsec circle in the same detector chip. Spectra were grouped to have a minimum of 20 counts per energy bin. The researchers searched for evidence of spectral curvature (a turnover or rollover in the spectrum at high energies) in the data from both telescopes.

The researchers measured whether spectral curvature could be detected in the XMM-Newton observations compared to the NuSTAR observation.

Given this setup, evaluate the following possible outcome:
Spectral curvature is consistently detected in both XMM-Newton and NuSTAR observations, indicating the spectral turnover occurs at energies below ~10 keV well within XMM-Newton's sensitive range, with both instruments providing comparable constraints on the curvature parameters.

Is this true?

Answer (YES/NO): NO